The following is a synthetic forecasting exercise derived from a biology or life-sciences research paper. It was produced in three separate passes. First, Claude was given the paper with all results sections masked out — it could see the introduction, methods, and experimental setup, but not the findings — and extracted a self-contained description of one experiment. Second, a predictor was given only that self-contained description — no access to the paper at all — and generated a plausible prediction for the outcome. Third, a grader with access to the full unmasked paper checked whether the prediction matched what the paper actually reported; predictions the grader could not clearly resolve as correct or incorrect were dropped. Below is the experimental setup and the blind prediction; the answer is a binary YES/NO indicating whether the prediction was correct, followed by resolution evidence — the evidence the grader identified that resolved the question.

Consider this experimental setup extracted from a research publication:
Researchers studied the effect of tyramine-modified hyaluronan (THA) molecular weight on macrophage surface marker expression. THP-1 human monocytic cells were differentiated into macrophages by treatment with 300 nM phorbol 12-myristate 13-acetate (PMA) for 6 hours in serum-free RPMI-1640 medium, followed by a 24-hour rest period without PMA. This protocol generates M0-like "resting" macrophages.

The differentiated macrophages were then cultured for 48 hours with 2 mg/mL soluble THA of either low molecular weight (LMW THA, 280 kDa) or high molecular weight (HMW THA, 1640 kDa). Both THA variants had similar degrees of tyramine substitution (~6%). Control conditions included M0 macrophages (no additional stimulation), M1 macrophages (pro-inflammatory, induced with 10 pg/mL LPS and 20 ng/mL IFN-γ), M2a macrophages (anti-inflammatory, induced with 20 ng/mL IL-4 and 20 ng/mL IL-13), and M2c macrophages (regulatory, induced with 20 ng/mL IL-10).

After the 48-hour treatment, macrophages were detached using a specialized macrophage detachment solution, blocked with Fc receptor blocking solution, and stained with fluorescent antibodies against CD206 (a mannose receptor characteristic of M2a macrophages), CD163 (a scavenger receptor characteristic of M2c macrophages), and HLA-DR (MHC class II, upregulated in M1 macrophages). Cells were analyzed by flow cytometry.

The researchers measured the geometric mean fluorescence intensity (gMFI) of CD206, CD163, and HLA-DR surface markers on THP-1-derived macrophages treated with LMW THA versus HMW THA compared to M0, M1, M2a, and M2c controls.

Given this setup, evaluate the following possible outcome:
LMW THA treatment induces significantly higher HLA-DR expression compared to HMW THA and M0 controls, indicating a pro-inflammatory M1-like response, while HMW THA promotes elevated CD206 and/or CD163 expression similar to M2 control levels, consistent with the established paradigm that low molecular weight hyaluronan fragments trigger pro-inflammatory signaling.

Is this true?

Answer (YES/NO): NO